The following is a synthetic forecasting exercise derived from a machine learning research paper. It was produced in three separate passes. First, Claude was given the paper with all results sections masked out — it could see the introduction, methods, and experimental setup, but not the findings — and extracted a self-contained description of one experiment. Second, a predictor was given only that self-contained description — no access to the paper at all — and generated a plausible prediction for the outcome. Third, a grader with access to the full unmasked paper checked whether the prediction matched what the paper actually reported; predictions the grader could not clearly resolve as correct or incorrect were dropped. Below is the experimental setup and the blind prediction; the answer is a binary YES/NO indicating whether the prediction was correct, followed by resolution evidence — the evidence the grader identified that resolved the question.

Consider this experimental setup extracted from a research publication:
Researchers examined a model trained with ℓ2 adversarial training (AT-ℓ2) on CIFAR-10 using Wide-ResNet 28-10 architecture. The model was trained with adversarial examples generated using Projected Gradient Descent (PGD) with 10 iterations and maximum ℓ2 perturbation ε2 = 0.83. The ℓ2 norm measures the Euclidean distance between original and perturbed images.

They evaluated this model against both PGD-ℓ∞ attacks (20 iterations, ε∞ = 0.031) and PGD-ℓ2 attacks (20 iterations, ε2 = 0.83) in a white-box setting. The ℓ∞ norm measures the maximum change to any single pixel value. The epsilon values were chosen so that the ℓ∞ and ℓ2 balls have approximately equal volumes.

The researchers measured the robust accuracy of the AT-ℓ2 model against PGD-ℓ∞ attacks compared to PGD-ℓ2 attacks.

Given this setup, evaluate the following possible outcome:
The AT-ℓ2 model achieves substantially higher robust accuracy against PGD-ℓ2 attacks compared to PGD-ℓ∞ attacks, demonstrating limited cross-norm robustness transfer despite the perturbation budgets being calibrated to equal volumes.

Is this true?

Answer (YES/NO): YES